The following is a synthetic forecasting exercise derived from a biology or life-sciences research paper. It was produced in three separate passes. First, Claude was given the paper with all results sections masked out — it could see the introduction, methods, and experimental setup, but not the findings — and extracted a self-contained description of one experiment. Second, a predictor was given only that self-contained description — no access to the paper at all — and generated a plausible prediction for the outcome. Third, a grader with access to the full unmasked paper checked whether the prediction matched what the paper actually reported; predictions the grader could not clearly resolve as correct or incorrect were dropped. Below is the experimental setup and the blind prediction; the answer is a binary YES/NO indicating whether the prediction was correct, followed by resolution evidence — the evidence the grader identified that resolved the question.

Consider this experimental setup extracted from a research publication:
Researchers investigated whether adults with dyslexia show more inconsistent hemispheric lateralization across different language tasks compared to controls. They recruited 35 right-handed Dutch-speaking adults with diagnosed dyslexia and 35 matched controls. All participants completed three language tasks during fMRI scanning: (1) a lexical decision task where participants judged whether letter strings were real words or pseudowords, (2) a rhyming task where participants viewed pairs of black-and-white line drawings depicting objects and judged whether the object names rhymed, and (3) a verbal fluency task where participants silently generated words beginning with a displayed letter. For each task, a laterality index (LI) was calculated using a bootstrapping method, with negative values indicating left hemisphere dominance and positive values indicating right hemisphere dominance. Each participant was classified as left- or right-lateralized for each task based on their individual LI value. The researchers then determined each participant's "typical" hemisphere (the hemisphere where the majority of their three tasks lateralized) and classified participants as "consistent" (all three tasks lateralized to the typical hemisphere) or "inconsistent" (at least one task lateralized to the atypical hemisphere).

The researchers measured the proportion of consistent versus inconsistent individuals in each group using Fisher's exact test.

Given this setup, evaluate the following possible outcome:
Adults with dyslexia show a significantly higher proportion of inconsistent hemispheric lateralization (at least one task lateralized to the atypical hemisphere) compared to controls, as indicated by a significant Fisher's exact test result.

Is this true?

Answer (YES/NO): NO